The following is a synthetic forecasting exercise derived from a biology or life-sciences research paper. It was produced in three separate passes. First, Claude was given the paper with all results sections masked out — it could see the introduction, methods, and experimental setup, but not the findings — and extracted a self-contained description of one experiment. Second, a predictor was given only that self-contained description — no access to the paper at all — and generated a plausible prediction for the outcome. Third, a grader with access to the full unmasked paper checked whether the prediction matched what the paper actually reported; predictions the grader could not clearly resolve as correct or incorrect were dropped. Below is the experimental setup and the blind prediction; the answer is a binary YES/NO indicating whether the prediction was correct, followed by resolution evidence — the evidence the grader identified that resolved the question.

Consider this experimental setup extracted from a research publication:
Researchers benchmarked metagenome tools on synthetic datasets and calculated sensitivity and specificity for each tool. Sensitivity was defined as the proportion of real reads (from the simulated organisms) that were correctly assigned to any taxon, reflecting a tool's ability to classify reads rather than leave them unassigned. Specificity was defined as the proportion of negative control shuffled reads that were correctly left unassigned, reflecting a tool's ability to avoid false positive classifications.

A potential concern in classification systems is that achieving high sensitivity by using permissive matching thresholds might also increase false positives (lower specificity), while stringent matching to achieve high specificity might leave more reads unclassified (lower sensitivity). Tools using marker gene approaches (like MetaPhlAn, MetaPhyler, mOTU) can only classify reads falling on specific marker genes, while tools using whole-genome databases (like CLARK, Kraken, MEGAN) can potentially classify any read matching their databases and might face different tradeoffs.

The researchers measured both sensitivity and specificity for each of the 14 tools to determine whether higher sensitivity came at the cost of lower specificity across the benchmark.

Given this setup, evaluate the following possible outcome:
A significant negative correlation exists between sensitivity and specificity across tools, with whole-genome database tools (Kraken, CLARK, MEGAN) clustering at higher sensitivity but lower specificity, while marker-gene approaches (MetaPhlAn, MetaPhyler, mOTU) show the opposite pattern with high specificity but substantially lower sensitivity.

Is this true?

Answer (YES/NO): NO